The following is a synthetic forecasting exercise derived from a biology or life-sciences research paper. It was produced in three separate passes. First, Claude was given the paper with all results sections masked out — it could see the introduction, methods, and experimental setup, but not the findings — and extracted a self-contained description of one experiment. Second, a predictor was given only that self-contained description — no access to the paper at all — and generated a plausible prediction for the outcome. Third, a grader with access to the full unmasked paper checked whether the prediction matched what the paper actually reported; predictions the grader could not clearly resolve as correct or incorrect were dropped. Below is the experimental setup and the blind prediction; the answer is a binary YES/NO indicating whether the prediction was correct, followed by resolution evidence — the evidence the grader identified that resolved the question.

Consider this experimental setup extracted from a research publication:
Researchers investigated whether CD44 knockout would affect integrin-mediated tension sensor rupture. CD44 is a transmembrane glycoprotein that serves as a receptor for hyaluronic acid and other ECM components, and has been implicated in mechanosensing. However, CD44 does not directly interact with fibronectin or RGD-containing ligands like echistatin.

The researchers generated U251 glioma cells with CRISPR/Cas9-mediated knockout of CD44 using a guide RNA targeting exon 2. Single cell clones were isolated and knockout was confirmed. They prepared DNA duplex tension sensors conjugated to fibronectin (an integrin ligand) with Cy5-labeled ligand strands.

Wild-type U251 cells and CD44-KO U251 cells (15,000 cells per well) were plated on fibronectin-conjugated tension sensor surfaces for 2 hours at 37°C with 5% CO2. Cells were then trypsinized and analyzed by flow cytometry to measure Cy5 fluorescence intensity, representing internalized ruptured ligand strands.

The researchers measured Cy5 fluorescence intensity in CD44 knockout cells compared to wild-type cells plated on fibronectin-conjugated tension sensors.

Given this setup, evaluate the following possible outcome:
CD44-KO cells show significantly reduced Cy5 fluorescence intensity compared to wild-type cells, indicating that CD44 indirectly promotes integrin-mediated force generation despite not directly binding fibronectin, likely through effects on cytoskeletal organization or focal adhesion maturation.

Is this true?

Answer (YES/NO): YES